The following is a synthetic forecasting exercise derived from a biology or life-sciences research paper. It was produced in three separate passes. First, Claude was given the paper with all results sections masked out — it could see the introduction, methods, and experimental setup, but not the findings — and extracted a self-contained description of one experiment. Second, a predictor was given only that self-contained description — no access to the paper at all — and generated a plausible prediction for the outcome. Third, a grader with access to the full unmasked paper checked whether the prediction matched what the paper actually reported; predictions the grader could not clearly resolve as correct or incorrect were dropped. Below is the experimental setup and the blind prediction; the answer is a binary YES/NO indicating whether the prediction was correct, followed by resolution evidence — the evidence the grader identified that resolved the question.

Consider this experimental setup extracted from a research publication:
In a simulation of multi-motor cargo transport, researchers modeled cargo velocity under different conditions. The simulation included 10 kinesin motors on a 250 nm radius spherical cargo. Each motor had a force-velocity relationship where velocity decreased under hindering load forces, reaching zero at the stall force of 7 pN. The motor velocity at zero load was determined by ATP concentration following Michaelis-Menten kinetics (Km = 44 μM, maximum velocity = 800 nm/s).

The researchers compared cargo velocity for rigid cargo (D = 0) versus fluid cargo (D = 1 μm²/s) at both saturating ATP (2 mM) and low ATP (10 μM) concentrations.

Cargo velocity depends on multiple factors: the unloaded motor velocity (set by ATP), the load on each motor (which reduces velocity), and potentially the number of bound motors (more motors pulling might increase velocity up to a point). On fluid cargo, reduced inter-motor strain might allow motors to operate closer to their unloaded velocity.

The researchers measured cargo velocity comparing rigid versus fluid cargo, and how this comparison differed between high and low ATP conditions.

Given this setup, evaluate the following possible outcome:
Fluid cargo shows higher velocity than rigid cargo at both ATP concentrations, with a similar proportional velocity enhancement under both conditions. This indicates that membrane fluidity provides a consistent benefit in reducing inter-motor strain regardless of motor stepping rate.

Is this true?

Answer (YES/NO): NO